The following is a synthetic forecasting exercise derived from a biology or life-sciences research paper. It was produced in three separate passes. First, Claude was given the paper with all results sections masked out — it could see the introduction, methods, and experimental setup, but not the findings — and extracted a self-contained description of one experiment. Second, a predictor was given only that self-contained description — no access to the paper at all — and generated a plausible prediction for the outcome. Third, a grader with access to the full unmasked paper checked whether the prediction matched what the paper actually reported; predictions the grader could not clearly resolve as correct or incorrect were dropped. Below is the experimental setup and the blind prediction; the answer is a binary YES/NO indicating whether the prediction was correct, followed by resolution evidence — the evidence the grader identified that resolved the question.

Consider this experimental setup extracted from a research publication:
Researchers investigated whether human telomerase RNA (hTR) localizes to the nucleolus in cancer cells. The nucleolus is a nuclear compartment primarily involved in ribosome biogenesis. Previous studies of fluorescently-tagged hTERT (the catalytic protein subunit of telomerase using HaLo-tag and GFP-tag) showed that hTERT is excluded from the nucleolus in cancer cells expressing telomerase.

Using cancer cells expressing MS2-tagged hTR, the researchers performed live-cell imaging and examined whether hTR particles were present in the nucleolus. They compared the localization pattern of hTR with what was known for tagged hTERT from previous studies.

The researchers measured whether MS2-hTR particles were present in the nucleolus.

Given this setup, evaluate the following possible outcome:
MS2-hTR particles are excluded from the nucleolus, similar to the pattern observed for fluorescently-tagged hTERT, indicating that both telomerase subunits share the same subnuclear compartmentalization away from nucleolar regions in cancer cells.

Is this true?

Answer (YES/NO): NO